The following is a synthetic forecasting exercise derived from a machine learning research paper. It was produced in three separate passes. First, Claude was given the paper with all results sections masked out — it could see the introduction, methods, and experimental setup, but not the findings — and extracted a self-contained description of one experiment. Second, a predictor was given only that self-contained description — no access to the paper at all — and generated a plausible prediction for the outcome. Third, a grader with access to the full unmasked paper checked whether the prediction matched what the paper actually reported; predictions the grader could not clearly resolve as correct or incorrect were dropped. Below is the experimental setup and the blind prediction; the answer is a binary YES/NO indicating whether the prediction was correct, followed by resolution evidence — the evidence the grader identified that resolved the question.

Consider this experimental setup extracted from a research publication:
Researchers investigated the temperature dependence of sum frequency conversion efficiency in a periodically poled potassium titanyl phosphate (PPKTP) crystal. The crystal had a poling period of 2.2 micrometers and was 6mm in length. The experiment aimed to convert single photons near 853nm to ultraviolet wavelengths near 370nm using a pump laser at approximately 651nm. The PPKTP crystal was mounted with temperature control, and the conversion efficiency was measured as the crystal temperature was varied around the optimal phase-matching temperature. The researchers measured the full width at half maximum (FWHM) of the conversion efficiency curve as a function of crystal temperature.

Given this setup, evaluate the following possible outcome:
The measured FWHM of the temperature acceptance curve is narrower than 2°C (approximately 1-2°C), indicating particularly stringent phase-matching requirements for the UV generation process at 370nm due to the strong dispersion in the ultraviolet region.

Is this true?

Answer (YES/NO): YES